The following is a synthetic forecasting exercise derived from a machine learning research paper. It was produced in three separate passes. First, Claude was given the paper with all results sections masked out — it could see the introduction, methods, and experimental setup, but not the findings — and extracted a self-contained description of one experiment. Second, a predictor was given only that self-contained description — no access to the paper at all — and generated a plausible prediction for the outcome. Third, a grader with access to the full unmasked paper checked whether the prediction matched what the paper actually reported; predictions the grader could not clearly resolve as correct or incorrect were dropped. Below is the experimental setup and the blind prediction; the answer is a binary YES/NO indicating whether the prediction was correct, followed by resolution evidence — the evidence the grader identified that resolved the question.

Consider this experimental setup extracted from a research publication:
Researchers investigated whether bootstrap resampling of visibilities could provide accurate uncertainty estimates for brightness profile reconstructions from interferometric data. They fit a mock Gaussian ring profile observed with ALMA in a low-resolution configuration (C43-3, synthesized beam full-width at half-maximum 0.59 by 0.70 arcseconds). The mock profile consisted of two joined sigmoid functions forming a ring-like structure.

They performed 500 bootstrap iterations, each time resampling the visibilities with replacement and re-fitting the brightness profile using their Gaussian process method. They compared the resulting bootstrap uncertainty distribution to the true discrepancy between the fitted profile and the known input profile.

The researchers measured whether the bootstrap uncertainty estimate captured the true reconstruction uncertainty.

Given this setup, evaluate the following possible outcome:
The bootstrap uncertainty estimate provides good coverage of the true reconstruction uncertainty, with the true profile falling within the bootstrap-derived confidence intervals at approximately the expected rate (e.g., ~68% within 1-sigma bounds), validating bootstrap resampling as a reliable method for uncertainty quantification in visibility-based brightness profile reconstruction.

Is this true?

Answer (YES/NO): NO